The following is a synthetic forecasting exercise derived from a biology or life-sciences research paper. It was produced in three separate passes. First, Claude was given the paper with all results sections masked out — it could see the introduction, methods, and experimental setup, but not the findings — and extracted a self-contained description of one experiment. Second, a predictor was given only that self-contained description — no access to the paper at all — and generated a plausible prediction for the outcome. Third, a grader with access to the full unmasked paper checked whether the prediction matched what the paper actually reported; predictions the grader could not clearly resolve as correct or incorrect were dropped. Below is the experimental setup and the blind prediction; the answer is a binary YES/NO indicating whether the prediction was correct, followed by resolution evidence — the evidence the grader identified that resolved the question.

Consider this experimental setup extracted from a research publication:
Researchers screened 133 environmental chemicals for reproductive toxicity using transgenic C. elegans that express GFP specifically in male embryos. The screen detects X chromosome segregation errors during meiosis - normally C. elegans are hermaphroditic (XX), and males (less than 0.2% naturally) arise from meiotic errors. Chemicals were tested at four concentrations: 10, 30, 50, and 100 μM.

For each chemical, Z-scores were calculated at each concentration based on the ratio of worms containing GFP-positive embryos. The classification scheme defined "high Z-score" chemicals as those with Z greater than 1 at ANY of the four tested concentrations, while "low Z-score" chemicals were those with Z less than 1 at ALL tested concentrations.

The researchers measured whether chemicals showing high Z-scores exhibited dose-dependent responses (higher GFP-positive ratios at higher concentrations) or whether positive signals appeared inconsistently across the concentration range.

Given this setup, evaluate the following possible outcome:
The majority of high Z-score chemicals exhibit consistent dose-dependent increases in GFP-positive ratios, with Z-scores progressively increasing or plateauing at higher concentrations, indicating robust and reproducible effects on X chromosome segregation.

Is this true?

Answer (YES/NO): NO